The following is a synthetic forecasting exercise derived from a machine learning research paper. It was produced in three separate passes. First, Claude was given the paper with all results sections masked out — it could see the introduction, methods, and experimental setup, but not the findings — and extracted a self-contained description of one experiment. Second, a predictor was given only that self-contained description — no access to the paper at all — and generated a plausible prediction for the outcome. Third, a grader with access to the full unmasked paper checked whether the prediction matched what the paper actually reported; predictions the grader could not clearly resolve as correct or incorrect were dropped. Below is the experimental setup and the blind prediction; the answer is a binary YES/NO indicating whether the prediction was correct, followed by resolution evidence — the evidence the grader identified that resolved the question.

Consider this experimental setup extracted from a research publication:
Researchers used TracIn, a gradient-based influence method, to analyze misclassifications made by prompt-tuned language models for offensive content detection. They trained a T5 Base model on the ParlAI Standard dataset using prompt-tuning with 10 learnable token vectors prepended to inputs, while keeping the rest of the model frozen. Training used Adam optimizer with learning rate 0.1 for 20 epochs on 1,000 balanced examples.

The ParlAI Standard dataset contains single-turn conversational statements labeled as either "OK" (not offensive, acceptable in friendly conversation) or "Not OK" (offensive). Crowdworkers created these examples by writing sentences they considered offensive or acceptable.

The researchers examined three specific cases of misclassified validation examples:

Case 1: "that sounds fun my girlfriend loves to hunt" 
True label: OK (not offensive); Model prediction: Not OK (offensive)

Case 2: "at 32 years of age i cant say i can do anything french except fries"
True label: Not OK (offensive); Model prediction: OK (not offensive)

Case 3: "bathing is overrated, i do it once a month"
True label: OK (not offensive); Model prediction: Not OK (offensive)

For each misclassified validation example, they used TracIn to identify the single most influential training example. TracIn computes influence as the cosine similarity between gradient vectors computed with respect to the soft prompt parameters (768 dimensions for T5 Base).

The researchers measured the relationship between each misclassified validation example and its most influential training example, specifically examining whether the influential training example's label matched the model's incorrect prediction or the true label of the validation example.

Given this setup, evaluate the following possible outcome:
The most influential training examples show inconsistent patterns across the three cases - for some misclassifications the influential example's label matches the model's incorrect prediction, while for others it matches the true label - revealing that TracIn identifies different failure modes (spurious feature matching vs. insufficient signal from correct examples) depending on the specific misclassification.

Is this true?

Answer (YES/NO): NO